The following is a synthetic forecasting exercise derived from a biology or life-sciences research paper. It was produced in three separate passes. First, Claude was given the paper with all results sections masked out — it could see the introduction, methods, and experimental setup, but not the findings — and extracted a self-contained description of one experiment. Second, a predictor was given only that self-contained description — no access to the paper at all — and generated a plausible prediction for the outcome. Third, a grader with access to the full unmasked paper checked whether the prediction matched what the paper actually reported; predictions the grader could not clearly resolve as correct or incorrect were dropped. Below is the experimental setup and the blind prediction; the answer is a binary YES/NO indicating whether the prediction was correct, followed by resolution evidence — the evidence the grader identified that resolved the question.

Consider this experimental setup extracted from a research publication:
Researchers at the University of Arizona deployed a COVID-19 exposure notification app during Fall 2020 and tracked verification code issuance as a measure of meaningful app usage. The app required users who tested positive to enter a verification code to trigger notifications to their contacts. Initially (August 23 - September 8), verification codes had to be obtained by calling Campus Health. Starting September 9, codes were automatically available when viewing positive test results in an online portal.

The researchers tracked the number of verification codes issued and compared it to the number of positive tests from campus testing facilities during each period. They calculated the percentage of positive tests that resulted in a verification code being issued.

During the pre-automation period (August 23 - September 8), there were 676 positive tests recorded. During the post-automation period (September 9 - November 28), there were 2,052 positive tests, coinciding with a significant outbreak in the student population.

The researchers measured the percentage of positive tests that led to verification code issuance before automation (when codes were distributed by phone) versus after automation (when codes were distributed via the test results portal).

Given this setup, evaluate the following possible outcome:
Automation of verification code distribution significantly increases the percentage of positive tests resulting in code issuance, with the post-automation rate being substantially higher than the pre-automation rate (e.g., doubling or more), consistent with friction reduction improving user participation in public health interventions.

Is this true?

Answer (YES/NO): YES